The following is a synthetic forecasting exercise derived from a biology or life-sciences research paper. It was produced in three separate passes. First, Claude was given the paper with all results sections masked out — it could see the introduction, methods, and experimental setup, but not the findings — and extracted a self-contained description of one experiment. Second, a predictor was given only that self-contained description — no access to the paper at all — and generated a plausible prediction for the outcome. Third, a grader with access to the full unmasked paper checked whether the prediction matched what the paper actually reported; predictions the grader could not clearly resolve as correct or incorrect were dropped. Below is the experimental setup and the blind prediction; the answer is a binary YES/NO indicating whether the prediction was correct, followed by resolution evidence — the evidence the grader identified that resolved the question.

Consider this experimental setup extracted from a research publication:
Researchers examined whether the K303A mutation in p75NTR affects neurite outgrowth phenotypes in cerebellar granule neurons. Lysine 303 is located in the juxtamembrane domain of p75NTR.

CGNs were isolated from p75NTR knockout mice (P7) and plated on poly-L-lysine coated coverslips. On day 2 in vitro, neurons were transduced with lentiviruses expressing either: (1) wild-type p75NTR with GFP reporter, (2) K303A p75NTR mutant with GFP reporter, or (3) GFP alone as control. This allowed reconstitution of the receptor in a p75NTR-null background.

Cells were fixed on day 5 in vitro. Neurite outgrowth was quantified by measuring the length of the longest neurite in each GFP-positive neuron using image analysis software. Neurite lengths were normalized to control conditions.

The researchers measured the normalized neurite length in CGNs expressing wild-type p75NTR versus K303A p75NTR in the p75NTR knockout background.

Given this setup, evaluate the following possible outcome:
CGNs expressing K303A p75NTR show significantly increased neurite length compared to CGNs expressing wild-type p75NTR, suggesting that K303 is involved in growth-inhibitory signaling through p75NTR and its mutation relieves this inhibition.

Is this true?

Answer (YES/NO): YES